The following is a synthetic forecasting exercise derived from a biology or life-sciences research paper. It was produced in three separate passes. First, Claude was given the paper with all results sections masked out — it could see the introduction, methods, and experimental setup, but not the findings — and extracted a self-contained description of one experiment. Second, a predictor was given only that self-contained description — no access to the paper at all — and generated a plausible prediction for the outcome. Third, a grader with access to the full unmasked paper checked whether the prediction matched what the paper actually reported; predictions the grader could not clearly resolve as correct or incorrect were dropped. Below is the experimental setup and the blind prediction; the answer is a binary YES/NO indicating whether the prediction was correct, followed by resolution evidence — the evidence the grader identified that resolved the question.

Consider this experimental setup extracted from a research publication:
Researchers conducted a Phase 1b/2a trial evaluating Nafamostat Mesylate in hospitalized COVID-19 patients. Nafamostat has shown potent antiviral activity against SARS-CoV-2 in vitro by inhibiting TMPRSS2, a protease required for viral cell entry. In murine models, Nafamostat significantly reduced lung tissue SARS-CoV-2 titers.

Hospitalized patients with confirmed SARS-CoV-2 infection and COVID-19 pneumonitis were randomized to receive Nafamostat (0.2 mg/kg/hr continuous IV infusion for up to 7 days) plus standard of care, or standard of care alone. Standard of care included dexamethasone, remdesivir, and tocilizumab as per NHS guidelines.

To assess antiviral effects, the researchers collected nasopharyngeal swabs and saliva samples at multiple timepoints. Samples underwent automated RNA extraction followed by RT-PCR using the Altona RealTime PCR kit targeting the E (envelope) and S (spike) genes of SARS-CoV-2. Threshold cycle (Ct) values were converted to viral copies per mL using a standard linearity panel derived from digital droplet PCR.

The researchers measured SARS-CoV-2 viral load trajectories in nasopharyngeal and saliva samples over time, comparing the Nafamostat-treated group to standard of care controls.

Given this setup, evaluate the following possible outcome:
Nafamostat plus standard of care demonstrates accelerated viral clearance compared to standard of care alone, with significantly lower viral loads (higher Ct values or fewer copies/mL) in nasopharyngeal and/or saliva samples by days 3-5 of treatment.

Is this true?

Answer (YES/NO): NO